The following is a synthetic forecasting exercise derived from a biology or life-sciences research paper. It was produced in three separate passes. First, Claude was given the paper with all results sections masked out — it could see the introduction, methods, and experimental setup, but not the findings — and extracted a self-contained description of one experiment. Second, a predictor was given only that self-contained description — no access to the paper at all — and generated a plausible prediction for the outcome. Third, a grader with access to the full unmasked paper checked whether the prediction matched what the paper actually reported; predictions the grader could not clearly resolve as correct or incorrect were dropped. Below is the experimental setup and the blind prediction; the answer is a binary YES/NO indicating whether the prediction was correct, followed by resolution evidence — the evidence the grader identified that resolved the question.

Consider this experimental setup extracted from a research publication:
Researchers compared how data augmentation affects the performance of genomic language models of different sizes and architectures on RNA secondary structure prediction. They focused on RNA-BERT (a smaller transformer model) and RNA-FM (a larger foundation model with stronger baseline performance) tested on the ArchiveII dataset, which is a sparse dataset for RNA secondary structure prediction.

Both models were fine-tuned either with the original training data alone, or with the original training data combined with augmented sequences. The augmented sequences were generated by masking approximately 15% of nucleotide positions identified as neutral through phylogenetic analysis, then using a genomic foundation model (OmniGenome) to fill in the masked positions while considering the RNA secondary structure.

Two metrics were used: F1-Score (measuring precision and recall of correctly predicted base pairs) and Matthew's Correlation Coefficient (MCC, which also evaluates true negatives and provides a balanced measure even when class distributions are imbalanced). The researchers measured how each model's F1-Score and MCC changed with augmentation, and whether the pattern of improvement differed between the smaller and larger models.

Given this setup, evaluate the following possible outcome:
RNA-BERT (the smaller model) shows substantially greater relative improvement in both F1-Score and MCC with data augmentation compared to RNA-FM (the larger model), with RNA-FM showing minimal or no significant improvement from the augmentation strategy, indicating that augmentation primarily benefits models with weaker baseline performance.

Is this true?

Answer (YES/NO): NO